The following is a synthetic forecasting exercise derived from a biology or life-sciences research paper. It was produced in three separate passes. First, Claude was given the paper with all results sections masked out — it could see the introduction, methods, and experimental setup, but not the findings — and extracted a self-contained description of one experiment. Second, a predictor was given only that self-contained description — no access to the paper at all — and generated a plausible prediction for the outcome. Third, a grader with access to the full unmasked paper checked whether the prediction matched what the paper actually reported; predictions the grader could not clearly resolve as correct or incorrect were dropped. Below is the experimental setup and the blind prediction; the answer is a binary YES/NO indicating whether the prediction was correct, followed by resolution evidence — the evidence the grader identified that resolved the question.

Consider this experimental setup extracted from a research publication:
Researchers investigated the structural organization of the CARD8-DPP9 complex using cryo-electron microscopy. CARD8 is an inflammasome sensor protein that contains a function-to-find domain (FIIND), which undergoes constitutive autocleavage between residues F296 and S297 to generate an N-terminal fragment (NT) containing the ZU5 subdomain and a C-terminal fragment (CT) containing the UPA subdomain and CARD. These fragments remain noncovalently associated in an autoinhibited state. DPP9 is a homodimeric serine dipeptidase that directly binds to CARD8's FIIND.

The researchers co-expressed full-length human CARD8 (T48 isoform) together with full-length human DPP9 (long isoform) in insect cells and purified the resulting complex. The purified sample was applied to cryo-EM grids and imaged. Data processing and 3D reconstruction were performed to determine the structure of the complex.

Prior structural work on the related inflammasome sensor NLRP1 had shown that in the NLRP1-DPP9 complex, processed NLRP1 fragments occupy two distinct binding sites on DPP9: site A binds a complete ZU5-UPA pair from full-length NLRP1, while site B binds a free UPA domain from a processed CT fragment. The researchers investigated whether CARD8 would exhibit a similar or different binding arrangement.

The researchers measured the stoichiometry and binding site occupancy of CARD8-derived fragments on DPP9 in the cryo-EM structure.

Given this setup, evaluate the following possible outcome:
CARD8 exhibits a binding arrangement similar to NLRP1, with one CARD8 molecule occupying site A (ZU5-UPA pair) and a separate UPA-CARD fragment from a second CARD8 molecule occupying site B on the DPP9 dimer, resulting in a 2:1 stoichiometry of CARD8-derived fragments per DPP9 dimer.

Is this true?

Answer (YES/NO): YES